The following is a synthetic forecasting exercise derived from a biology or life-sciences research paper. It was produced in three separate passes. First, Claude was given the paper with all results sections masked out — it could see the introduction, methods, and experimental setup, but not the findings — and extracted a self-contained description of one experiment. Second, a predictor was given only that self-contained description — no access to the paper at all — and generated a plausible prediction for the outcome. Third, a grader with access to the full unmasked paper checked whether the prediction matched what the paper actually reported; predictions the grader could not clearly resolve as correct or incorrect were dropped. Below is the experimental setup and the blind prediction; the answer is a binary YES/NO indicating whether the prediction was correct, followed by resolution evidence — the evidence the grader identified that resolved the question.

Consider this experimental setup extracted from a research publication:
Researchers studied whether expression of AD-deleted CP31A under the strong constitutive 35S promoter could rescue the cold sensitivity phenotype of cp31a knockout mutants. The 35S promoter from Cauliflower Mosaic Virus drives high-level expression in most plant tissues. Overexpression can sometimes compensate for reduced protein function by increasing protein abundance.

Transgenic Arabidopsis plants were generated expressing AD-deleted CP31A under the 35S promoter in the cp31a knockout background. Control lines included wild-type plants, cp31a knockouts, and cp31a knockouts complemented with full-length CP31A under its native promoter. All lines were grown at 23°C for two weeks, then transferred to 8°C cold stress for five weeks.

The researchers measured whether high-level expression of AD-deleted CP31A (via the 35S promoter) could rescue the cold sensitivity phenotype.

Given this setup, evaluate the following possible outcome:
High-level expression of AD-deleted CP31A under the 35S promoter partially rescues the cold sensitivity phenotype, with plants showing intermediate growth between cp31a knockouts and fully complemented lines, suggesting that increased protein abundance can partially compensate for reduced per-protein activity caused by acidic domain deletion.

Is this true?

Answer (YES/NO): NO